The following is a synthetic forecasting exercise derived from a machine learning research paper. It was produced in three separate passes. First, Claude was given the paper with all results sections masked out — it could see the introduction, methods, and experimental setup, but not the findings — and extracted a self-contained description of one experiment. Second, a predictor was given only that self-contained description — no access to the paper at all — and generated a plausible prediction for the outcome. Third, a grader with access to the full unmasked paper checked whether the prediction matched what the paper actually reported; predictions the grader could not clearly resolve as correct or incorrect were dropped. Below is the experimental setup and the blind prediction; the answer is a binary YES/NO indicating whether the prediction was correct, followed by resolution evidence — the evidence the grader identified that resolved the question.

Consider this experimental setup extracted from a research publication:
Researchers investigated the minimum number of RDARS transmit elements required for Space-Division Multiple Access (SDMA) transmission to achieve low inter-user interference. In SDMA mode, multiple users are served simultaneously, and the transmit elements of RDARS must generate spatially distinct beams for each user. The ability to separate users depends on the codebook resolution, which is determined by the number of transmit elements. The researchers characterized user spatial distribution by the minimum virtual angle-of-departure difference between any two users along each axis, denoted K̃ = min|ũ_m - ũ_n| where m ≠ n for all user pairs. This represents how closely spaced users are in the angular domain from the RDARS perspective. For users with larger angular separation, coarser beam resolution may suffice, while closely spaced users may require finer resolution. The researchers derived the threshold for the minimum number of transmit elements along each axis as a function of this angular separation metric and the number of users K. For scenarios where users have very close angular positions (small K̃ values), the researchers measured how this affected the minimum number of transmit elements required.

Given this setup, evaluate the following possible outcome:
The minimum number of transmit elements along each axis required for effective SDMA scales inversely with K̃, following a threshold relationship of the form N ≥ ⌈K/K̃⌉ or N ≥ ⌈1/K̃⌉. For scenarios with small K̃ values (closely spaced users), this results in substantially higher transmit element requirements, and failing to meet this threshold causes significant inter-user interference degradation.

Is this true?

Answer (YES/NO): NO